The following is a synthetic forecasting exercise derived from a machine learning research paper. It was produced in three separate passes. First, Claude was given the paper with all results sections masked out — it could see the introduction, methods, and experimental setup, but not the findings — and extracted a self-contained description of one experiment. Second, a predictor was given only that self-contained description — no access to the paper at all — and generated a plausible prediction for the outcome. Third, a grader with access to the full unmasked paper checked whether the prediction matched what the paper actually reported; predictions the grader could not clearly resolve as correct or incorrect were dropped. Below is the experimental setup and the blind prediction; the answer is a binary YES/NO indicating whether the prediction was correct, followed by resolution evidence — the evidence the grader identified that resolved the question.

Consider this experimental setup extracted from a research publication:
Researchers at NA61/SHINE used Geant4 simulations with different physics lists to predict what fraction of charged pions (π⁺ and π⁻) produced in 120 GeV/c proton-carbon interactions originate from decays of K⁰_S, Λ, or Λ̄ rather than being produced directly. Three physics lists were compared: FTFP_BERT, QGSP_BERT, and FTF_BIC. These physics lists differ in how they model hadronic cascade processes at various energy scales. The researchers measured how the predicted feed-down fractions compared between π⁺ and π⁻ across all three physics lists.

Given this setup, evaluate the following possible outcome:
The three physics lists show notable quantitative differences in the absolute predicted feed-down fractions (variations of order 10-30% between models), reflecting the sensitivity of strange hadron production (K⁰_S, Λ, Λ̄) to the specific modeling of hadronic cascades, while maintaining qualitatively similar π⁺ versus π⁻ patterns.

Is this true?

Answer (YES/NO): NO